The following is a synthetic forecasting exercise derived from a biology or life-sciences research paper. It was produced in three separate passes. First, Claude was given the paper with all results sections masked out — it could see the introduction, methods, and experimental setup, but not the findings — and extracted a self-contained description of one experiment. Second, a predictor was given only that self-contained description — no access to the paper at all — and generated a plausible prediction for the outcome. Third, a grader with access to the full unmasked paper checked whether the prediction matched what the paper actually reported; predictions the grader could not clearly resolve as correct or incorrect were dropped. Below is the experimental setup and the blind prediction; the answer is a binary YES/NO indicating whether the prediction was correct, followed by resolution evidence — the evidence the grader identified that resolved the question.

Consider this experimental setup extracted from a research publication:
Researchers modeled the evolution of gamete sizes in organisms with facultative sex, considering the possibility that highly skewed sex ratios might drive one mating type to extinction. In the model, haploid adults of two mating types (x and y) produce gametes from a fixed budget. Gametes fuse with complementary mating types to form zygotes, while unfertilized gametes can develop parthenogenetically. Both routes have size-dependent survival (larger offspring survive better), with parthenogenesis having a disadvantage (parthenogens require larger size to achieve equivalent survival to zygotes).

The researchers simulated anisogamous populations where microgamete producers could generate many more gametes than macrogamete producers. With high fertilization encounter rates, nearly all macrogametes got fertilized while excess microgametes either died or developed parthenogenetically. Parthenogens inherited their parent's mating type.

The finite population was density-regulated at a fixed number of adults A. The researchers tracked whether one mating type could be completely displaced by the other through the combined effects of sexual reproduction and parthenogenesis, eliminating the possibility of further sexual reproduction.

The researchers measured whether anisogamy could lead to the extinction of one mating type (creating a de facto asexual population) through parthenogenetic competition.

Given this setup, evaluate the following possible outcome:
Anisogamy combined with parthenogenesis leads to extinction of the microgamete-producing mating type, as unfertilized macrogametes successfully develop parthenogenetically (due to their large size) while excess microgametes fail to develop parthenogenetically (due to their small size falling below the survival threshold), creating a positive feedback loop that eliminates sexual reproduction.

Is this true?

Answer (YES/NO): NO